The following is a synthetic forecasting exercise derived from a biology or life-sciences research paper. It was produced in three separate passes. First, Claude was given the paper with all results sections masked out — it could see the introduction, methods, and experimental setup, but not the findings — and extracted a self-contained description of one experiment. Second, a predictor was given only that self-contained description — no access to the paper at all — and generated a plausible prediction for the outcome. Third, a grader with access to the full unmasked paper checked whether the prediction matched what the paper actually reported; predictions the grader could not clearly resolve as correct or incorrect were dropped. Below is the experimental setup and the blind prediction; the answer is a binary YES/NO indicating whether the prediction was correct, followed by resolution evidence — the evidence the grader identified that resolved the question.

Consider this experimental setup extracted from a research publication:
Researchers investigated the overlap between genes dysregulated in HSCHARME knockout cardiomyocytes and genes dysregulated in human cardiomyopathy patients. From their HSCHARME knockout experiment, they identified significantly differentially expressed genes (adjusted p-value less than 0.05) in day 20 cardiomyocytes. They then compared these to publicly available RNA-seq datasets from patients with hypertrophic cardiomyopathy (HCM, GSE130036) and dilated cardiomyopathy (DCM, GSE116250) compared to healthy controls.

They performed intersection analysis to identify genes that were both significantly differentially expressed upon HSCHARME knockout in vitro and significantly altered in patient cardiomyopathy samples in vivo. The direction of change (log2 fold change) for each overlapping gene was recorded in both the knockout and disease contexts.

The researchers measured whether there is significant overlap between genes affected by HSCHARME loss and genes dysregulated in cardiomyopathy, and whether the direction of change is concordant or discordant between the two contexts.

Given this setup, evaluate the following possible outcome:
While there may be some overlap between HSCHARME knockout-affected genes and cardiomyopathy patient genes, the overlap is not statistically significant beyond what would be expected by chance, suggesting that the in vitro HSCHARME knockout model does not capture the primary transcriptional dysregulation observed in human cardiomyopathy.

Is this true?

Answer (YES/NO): NO